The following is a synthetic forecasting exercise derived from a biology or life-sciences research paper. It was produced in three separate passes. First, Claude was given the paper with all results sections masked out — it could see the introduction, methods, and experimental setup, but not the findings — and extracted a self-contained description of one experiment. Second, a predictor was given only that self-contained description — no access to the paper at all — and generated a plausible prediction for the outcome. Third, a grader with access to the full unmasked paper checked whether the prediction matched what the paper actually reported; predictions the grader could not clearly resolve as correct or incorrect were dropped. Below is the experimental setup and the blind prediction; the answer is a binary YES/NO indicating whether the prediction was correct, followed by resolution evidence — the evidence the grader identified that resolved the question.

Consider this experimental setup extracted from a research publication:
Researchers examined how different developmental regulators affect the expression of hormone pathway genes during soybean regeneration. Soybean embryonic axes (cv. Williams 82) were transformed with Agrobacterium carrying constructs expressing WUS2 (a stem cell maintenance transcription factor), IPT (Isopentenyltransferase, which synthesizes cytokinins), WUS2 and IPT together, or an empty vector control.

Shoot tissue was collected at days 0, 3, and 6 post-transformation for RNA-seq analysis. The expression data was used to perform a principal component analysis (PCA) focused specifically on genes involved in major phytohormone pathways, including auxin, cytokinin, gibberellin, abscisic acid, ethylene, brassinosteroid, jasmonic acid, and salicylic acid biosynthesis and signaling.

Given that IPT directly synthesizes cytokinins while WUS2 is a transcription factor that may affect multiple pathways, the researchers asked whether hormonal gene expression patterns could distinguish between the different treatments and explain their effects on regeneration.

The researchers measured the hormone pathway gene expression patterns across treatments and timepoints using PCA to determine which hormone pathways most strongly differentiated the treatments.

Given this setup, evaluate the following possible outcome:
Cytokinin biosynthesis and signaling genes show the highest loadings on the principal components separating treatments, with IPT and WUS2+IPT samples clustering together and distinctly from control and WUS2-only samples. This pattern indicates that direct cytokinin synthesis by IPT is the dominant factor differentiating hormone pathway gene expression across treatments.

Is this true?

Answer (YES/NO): NO